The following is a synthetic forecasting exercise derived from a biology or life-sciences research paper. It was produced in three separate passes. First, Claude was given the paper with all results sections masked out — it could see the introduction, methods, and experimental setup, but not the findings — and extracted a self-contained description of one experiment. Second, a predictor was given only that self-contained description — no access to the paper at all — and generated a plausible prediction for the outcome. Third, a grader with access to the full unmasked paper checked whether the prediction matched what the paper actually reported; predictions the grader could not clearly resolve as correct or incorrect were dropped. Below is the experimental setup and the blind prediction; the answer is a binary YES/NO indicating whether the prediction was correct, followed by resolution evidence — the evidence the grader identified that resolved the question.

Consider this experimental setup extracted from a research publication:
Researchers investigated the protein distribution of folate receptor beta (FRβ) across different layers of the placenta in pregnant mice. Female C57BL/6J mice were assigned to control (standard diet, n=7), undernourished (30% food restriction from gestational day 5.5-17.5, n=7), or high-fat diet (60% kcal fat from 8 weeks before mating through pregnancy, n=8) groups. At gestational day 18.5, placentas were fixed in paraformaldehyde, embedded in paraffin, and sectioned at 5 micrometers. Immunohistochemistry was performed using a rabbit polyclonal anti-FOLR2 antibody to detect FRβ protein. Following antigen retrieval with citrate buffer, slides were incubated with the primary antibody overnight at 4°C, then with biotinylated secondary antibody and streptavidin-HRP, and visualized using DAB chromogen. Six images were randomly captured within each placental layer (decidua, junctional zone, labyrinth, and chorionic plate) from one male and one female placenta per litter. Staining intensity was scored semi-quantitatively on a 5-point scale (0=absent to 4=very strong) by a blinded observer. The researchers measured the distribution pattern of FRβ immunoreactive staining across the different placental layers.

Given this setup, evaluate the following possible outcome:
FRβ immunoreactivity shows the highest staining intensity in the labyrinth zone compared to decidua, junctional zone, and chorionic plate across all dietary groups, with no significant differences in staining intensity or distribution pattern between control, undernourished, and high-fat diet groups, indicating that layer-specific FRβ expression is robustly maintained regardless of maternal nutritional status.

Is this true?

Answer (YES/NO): YES